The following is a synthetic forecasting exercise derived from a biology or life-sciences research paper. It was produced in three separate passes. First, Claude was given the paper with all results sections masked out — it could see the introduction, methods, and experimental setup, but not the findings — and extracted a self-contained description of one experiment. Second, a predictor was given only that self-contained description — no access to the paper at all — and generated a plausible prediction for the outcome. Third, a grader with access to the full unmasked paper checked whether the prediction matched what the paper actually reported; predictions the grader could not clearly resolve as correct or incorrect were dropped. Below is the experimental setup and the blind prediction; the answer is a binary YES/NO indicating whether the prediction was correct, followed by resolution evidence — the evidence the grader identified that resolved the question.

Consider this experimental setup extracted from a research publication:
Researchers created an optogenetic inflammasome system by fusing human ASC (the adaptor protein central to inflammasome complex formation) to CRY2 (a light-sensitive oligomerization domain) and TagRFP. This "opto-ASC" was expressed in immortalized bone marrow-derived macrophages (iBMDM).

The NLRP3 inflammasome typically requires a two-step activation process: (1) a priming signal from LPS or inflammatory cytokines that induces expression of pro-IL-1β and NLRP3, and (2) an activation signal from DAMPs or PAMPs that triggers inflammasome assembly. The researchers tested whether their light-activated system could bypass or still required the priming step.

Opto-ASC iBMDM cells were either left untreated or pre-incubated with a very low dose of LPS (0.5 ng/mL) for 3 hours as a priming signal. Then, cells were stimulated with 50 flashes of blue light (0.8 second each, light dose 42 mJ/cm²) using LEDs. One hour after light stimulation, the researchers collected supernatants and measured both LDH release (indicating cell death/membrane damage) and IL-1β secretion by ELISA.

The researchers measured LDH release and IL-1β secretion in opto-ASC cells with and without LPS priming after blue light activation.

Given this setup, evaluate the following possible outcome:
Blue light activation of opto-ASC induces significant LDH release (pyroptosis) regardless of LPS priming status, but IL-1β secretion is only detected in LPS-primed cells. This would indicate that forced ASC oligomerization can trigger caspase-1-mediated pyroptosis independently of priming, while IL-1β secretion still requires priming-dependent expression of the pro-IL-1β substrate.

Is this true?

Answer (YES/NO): YES